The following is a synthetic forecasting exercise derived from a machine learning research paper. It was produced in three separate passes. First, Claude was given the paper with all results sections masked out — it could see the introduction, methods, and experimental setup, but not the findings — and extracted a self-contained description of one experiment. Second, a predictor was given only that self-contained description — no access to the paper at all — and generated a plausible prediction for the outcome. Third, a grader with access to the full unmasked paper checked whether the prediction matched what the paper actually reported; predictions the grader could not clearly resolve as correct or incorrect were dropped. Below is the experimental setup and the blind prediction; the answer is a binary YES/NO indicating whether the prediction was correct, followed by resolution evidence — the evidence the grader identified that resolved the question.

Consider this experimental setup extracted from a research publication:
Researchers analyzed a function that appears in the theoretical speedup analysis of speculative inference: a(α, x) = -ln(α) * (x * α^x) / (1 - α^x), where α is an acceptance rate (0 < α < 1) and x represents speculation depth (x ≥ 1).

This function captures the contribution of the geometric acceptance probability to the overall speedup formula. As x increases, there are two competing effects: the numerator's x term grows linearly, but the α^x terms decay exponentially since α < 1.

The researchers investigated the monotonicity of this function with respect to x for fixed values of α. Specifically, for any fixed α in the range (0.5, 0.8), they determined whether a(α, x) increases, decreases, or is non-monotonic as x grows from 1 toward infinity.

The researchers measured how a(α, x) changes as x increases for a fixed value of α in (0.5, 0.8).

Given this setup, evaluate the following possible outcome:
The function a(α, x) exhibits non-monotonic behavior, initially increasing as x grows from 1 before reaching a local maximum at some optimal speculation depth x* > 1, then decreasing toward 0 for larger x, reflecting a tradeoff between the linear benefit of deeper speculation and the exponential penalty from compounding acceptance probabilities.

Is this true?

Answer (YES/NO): NO